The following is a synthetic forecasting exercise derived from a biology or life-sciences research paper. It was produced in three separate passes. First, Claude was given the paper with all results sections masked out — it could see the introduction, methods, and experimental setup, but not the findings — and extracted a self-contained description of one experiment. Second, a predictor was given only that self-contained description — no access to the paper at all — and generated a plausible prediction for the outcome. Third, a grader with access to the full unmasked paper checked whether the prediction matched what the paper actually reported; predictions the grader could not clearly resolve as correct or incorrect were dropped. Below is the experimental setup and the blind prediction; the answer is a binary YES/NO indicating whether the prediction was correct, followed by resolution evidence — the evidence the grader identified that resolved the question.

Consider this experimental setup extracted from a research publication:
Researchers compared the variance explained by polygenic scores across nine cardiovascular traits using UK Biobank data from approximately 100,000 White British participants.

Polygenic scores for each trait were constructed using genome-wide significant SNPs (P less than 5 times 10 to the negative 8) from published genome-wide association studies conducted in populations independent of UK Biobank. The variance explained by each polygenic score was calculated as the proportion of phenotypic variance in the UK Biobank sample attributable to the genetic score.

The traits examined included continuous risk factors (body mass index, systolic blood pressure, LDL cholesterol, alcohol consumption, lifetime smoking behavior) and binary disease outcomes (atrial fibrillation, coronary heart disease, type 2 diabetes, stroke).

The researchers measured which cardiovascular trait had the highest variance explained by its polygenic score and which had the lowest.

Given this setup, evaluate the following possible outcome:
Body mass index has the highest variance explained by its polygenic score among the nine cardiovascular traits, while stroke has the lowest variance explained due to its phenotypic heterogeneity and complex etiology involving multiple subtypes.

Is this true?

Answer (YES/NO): NO